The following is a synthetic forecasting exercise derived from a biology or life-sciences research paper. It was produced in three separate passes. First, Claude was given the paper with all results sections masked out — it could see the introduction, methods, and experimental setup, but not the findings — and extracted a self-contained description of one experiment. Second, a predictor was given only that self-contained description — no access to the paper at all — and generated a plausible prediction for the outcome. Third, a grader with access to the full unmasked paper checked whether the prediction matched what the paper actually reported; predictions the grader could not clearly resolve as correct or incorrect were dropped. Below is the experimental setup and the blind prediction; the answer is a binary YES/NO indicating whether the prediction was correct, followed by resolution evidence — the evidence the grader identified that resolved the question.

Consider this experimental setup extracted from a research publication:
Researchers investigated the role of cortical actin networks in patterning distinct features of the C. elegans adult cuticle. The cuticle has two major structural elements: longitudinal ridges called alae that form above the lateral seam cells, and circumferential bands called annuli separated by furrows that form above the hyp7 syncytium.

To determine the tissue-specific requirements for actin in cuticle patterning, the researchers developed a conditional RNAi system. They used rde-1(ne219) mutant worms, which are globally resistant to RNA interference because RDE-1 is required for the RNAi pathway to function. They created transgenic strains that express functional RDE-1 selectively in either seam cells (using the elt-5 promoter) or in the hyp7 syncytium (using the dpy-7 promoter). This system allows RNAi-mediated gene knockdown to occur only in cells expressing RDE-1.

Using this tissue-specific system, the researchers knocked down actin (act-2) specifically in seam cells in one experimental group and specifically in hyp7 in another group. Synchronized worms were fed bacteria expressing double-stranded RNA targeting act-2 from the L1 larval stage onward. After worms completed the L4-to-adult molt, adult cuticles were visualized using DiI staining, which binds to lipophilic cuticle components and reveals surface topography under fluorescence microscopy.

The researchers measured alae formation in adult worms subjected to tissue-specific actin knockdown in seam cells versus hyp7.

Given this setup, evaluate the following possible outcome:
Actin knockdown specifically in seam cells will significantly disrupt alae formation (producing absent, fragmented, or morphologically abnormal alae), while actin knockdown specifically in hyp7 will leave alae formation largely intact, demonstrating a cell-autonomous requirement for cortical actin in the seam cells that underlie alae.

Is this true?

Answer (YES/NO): NO